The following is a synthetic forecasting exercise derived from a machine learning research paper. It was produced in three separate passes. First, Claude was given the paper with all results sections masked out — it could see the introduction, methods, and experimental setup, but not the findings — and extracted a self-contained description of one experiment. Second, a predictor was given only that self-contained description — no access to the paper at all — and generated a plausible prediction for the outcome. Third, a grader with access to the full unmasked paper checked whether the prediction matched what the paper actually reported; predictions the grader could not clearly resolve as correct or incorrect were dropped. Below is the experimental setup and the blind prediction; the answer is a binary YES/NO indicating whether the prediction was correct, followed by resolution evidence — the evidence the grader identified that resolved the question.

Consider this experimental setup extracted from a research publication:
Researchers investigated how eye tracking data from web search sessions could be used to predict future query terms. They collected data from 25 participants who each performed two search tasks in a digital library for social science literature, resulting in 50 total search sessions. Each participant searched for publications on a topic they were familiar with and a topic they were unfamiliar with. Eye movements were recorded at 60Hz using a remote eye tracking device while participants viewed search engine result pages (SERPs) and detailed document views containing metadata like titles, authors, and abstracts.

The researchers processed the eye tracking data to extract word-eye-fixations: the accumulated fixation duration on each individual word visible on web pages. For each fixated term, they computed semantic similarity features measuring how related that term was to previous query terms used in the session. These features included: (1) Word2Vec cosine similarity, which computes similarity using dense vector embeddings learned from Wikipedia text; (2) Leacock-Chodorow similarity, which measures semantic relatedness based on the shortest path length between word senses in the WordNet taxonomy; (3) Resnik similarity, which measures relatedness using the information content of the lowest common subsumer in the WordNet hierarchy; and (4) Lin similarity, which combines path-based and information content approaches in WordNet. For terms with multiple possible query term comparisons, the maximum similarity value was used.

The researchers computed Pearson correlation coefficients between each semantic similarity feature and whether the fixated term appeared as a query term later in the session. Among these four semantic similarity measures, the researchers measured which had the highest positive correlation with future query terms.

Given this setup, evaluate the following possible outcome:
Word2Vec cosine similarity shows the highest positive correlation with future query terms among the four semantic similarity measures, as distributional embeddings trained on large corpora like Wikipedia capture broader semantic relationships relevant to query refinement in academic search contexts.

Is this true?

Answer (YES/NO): NO